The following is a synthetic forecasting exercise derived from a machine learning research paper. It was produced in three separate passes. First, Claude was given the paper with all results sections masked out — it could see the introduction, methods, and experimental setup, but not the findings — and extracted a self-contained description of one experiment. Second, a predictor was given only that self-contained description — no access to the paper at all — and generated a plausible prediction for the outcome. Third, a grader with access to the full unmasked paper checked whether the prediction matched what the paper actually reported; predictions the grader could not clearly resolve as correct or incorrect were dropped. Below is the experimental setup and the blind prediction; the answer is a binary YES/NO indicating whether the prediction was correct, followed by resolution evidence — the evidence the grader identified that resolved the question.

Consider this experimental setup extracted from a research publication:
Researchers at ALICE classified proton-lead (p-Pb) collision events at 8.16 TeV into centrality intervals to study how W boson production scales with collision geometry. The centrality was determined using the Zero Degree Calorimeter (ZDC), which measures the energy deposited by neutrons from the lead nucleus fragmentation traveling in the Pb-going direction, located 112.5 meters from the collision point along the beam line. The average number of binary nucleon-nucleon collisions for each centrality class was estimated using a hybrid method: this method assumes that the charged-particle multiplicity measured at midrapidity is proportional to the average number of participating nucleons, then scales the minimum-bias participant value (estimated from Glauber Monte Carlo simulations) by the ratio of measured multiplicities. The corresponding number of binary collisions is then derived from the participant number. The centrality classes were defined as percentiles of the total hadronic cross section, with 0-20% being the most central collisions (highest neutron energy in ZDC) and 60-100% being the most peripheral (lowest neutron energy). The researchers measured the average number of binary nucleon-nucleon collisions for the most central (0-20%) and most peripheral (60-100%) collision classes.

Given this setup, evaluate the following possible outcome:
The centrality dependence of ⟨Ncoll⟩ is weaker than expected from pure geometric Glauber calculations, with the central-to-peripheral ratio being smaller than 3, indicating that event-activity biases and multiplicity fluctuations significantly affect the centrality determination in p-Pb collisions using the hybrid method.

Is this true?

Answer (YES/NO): NO